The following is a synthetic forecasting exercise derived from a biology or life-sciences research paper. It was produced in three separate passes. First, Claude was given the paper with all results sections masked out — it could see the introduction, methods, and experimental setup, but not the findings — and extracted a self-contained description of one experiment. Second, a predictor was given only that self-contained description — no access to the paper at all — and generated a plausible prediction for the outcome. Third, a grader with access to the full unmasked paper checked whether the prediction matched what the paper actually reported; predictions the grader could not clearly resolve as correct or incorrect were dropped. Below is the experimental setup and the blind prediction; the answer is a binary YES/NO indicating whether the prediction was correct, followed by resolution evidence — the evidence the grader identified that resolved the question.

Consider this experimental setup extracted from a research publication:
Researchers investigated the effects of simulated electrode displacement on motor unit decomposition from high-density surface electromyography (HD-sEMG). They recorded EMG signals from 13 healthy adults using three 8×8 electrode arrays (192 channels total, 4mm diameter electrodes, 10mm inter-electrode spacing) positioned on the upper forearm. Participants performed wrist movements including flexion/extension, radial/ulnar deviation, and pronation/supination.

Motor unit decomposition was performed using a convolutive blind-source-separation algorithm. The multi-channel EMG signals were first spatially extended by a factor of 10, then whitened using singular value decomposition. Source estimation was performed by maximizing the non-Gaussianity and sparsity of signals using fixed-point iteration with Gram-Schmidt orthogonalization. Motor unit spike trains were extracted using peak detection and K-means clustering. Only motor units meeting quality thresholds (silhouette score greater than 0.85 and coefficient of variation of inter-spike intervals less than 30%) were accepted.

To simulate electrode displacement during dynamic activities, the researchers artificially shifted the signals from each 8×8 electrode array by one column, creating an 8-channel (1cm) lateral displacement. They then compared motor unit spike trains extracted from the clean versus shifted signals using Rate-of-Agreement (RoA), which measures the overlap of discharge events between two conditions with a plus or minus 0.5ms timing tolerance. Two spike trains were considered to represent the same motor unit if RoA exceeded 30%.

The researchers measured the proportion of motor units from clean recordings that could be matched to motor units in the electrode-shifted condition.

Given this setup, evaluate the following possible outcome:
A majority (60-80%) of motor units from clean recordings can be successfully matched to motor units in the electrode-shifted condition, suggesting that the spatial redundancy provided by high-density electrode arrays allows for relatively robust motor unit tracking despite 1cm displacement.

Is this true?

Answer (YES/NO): NO